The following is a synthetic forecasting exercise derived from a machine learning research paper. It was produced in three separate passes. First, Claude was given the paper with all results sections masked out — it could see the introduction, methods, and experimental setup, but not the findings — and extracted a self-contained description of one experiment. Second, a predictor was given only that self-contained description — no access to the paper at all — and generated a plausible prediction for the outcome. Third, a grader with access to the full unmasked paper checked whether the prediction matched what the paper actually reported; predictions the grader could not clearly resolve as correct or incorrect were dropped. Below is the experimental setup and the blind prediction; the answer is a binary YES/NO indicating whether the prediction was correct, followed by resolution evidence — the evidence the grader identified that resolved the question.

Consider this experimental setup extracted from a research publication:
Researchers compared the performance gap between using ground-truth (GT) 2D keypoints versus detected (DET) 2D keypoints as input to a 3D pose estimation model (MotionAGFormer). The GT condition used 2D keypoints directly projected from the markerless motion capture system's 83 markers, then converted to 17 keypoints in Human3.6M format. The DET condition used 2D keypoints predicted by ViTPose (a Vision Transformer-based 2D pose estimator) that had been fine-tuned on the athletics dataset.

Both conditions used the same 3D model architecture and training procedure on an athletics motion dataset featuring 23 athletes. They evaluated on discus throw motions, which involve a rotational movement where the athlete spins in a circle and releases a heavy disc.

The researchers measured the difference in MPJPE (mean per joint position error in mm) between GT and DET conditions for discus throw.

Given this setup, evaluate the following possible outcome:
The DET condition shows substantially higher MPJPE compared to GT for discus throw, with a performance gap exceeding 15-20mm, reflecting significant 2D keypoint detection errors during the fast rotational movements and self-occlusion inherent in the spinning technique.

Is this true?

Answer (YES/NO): NO